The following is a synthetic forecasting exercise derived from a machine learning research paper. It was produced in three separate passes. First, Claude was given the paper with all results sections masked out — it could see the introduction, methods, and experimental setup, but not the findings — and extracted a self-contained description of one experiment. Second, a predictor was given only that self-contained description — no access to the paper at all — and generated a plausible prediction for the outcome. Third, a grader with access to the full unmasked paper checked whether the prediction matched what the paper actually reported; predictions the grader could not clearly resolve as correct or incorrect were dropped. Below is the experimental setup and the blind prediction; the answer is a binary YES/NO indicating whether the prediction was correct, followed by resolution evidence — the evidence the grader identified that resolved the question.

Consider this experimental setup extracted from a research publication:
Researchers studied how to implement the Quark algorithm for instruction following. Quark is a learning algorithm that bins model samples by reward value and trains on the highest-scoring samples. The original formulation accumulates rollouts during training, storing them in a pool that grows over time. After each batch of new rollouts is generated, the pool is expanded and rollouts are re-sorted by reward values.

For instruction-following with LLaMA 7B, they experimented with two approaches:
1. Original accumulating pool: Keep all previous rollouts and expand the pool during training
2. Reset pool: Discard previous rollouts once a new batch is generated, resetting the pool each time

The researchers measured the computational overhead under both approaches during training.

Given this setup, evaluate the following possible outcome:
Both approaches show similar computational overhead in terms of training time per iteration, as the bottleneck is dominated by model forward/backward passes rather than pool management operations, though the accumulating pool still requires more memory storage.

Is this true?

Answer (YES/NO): NO